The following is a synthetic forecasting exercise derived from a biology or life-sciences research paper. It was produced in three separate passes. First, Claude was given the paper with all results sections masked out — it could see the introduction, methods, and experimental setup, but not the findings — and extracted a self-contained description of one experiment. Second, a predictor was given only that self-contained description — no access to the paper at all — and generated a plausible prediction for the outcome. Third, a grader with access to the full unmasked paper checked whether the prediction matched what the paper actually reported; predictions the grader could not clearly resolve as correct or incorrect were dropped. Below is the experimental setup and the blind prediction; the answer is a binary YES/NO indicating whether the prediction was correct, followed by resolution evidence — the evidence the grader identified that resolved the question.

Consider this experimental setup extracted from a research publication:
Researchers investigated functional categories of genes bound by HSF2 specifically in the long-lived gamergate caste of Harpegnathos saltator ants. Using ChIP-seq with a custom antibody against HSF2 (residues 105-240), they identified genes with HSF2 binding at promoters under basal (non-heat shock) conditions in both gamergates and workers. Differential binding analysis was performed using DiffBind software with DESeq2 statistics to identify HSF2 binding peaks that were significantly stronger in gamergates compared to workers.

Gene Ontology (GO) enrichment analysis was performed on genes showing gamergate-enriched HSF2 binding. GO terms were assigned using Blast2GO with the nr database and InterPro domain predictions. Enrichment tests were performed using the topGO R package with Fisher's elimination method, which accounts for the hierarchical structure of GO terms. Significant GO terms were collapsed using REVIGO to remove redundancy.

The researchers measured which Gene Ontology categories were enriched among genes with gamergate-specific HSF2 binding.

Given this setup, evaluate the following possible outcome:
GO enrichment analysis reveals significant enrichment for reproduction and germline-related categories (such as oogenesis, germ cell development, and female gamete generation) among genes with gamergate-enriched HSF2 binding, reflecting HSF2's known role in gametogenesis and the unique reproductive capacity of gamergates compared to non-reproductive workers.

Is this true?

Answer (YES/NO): NO